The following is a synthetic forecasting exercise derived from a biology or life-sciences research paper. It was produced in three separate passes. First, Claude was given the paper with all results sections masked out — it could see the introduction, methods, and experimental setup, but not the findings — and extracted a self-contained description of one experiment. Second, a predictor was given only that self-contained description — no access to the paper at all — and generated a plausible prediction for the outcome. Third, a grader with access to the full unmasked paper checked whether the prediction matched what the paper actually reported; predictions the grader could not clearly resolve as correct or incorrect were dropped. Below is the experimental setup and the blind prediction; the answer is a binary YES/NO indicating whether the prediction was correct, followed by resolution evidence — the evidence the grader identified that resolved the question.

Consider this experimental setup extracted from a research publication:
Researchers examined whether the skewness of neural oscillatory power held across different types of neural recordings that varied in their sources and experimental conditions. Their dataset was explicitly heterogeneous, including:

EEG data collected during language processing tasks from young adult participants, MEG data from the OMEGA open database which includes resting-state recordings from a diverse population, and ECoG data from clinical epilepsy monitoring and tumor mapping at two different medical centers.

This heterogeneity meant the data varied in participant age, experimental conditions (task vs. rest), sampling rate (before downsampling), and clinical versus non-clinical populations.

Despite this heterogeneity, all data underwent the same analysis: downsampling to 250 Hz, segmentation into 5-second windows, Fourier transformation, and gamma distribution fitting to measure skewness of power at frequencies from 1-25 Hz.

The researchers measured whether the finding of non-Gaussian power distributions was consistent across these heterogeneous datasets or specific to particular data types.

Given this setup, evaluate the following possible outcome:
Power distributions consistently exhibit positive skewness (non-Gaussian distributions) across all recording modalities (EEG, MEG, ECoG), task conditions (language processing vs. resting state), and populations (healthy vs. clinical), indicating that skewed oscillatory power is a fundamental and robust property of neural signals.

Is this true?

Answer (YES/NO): YES